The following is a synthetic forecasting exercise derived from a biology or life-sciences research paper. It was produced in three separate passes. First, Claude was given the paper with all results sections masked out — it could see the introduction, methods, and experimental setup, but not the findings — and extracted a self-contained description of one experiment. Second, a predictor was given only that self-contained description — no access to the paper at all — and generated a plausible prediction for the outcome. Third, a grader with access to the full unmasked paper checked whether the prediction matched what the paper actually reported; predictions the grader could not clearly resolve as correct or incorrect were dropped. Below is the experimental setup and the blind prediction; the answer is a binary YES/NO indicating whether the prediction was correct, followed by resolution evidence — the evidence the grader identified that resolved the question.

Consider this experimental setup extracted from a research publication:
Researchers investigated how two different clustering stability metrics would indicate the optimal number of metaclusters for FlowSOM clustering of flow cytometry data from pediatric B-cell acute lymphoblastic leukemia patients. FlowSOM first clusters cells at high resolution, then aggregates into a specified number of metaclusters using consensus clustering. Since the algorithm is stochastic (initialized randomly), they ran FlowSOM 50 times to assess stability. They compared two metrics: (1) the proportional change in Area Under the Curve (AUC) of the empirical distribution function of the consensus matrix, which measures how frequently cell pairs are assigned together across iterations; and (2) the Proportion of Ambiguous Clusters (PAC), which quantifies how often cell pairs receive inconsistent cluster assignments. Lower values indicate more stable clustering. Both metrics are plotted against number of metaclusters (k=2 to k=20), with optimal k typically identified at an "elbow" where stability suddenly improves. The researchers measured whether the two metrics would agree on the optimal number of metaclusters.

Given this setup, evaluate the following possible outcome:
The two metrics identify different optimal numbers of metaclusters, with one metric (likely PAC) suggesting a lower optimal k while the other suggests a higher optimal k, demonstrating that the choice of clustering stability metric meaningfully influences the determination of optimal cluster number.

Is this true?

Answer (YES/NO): NO